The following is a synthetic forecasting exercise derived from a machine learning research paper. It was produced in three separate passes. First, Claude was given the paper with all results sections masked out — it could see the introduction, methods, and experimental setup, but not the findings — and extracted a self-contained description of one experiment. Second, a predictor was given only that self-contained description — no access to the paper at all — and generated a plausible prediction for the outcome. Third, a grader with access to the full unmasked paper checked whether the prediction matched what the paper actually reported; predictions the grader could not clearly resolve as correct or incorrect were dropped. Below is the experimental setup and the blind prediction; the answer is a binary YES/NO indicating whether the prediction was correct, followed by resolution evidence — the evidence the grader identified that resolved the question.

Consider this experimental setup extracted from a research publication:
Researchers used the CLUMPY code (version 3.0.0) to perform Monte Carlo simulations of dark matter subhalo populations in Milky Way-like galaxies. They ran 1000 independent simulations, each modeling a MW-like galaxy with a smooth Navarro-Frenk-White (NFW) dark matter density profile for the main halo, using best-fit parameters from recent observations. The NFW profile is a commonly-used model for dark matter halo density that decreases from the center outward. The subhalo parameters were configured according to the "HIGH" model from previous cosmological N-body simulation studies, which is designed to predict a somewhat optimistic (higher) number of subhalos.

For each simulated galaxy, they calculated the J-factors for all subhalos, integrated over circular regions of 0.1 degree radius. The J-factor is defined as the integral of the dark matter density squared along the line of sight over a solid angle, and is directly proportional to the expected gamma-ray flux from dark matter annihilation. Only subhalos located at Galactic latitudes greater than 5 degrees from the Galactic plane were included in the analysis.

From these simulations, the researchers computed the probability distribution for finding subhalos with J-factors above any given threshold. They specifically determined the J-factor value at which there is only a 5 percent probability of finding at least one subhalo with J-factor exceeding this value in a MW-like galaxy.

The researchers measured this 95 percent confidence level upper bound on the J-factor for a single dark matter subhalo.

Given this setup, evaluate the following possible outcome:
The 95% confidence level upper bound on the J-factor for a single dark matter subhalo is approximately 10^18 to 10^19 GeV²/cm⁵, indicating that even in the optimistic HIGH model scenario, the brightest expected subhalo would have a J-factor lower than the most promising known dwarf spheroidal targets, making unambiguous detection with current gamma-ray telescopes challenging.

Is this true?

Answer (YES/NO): NO